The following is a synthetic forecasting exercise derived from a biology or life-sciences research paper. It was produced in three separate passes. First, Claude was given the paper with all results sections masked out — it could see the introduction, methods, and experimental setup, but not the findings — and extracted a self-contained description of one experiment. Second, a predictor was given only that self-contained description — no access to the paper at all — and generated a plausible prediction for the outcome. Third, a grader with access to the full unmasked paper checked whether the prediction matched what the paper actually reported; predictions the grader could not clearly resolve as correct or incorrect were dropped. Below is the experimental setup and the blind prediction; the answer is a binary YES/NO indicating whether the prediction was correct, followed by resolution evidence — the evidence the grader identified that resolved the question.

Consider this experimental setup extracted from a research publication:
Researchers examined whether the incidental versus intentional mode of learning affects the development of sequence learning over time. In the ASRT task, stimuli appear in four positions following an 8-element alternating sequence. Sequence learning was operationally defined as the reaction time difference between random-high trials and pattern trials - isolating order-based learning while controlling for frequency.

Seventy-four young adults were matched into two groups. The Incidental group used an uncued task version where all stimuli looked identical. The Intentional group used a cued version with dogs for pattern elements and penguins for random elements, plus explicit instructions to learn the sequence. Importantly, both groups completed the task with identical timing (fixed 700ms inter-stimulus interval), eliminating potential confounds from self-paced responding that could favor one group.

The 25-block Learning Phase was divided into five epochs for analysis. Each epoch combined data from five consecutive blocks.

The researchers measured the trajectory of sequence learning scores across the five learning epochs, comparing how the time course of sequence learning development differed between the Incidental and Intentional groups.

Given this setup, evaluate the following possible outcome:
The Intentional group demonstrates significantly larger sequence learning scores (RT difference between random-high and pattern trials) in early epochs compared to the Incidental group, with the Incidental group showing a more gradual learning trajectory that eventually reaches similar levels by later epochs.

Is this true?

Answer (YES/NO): NO